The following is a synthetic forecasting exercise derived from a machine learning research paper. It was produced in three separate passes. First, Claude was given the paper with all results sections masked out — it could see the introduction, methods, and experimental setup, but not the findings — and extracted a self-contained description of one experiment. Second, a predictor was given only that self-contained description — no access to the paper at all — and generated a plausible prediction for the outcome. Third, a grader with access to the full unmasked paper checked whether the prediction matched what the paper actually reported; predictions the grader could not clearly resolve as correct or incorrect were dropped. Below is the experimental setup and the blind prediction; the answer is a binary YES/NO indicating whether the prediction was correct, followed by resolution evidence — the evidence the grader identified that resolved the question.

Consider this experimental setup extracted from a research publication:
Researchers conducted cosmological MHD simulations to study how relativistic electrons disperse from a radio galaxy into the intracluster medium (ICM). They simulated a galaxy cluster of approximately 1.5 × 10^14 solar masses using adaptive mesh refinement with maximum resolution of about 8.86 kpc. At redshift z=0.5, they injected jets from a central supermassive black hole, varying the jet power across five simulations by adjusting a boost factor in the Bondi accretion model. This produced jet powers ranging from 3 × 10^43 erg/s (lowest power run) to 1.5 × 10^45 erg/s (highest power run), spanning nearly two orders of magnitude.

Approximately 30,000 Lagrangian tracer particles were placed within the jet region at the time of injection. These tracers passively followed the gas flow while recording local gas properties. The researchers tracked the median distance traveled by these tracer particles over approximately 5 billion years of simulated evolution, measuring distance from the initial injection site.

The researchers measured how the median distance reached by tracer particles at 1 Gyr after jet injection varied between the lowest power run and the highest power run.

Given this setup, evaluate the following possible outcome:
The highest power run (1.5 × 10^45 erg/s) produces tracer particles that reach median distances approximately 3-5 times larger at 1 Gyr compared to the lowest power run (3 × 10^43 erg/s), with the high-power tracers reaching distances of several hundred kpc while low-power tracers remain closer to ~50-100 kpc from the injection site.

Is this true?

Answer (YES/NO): YES